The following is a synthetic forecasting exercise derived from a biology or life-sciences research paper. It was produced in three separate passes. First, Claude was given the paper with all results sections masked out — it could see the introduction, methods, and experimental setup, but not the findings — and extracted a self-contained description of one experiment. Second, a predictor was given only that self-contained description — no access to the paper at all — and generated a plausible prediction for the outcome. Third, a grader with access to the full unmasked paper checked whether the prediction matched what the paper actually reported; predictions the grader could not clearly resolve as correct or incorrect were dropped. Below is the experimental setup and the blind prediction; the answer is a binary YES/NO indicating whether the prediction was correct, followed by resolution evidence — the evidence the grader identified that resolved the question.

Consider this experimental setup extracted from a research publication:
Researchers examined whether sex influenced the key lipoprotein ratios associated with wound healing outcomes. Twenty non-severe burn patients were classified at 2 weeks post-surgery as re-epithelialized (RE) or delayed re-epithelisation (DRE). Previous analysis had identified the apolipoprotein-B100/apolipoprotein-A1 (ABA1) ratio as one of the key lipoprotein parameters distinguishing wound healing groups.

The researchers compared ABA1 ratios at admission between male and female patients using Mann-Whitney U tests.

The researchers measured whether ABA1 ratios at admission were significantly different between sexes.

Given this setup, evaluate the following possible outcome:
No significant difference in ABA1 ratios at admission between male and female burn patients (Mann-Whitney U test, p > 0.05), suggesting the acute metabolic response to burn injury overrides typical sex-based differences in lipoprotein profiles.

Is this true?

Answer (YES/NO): NO